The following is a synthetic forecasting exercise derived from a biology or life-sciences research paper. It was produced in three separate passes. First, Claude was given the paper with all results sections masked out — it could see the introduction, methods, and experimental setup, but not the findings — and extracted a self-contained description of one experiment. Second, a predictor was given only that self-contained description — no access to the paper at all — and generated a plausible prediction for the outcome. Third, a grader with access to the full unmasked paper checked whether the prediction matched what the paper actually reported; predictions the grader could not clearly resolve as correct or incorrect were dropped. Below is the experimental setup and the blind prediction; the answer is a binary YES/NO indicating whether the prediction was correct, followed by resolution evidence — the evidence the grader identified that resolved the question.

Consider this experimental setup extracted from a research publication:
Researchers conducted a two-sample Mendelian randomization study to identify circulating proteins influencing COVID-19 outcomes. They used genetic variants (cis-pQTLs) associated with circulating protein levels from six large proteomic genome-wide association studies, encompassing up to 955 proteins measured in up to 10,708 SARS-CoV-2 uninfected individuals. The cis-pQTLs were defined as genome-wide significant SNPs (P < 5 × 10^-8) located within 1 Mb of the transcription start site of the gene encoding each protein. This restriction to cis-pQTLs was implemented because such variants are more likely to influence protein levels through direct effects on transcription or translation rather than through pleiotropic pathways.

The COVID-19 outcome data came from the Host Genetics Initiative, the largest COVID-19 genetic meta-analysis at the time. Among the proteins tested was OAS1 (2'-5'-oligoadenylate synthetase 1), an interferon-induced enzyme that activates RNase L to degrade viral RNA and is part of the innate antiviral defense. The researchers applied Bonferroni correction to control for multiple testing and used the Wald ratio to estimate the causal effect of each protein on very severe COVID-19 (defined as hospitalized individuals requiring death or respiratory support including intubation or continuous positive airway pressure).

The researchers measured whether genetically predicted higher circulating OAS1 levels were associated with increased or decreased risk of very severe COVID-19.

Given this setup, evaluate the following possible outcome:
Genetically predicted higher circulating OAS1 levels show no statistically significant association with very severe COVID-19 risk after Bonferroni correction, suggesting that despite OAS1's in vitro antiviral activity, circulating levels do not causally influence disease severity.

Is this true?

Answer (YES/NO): NO